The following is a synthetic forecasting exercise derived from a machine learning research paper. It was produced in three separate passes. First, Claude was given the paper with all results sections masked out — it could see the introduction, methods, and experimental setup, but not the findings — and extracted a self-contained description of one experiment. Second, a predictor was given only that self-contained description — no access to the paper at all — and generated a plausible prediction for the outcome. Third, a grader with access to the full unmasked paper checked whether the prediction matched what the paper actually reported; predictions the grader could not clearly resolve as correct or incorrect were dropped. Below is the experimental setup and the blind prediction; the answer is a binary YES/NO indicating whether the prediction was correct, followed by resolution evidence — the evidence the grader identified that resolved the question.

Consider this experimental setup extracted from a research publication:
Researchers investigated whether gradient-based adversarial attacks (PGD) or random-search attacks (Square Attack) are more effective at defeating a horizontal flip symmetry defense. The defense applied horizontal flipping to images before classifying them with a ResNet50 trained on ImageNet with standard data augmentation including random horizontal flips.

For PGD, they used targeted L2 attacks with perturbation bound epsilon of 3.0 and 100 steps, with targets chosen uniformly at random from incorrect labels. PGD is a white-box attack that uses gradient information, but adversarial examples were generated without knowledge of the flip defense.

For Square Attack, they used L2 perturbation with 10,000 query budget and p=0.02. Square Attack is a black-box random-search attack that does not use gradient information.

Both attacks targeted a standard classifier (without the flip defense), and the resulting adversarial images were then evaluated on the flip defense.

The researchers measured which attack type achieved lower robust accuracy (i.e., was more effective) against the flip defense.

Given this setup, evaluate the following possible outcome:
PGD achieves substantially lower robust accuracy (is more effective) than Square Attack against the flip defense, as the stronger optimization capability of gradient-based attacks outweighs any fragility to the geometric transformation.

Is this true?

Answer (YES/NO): NO